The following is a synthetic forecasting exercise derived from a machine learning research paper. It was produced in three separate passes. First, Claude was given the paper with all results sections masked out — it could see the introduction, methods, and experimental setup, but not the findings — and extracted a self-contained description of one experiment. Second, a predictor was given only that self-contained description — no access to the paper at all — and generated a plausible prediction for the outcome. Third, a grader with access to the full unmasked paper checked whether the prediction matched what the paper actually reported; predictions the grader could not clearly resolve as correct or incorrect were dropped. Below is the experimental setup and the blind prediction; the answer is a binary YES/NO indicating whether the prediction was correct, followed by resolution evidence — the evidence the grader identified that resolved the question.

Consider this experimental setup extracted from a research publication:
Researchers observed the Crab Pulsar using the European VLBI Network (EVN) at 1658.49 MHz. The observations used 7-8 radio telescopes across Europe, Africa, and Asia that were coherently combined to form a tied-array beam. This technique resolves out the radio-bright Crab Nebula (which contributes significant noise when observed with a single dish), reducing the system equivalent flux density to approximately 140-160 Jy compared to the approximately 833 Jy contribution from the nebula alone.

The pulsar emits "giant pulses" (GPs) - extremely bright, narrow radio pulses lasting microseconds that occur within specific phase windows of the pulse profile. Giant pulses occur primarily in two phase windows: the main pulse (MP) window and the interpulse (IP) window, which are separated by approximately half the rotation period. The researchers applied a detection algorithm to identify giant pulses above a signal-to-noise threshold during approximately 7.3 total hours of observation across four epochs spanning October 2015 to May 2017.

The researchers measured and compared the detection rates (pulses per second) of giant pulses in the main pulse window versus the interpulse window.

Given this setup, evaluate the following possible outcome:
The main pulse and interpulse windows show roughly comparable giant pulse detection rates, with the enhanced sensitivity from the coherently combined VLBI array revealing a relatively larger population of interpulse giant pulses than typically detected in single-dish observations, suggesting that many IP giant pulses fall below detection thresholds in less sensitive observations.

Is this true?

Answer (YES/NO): NO